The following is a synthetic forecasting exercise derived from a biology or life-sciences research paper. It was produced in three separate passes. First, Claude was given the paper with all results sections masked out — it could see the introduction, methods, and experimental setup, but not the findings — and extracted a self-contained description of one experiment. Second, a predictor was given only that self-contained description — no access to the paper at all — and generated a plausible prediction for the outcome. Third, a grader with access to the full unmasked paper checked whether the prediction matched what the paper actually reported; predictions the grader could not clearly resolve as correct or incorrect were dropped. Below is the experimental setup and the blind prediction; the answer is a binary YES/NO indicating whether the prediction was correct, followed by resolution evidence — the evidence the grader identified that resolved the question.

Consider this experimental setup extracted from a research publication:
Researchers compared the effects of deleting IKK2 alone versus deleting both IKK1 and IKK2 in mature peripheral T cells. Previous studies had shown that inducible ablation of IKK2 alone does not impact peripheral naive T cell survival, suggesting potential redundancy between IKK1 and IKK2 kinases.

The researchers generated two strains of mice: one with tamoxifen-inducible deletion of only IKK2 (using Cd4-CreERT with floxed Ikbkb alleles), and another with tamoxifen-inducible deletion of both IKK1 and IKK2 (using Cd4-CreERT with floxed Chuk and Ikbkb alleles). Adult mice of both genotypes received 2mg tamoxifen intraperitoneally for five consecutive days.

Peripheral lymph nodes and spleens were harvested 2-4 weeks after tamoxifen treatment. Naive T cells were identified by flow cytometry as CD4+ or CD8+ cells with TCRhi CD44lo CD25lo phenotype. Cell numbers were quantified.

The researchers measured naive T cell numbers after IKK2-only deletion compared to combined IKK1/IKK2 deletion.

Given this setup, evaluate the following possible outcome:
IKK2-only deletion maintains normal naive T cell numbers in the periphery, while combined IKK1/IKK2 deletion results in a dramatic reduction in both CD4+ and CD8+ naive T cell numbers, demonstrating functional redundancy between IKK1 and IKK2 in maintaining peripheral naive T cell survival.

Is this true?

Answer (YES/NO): NO